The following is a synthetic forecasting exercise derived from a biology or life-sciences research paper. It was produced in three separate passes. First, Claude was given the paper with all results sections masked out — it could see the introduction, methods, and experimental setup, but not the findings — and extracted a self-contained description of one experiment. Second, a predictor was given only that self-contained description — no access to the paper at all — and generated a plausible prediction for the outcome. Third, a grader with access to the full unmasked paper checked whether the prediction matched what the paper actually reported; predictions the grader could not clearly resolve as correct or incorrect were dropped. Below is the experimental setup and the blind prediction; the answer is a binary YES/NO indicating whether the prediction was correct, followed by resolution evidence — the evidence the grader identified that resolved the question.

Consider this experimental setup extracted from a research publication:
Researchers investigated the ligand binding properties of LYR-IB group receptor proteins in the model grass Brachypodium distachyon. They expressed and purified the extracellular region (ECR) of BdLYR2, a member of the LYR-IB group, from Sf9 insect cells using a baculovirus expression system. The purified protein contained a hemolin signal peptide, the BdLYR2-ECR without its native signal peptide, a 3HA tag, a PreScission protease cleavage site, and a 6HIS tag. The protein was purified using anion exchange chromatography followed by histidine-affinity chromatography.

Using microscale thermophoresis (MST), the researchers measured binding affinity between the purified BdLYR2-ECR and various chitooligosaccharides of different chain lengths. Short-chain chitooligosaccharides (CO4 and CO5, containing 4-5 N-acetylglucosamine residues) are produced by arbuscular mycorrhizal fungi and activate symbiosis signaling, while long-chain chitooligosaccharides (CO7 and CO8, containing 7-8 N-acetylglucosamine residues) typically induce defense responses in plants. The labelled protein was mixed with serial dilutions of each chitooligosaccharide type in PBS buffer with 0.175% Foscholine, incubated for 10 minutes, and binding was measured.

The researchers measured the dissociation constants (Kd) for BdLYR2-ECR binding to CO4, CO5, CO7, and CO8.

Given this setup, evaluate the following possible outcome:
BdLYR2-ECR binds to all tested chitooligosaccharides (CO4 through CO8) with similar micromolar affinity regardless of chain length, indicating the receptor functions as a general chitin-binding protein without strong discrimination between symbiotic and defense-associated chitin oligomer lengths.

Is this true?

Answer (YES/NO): YES